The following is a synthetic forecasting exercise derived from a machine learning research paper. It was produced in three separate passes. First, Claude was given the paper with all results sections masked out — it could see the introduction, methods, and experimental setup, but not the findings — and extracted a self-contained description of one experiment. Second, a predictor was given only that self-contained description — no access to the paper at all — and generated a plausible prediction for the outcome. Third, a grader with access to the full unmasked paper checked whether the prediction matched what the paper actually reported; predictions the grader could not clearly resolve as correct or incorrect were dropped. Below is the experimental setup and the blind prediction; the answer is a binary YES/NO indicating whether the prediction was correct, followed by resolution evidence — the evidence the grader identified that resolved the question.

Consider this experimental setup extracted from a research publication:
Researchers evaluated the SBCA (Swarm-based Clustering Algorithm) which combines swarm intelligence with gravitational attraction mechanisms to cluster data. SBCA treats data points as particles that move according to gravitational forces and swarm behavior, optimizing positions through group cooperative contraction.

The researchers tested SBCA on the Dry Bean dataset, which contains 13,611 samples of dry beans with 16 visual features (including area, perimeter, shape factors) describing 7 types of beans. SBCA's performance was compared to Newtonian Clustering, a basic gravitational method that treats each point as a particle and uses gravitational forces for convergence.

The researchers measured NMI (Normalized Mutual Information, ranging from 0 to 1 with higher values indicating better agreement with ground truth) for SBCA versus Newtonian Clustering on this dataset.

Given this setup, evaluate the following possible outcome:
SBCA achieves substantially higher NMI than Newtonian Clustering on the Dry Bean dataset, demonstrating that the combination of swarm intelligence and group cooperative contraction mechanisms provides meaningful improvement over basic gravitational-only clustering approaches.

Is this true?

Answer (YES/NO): NO